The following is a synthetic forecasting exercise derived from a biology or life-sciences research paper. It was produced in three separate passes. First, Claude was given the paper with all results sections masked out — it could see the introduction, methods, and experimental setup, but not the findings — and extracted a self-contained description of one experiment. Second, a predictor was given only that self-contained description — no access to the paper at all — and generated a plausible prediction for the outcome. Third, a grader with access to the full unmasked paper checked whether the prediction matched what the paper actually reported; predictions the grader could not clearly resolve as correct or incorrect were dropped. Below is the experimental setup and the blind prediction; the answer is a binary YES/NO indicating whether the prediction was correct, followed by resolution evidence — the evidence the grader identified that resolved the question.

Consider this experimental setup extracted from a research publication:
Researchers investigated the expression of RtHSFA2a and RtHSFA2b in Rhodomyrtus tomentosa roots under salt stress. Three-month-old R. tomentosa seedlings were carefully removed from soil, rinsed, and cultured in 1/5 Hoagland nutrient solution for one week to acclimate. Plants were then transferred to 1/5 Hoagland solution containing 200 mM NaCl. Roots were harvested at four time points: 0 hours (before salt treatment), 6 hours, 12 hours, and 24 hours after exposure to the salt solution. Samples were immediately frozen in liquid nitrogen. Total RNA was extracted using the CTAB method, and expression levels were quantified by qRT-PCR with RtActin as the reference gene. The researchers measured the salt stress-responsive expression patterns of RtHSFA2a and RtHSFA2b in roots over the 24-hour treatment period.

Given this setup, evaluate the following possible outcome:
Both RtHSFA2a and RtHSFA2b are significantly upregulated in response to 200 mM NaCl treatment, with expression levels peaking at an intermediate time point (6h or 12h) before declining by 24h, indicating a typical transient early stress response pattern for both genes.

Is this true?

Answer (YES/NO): NO